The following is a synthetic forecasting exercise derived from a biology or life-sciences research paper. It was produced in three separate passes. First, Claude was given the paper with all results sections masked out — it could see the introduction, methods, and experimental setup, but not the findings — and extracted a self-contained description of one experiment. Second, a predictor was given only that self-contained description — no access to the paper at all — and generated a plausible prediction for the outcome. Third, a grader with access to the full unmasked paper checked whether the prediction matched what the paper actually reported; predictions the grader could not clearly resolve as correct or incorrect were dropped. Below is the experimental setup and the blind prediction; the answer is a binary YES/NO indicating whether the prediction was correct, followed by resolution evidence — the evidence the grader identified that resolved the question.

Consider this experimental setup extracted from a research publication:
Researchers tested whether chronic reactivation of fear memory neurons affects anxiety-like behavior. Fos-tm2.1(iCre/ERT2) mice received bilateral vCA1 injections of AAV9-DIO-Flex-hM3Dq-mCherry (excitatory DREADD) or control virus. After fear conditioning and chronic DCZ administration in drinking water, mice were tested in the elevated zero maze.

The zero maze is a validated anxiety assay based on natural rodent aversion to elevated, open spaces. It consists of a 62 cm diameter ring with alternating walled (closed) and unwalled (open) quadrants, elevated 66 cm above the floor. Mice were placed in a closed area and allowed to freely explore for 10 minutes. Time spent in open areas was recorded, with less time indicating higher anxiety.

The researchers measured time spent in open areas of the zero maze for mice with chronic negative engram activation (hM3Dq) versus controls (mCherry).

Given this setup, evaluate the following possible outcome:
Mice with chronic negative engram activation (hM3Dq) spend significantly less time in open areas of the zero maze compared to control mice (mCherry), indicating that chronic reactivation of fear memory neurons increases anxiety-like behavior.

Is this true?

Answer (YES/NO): YES